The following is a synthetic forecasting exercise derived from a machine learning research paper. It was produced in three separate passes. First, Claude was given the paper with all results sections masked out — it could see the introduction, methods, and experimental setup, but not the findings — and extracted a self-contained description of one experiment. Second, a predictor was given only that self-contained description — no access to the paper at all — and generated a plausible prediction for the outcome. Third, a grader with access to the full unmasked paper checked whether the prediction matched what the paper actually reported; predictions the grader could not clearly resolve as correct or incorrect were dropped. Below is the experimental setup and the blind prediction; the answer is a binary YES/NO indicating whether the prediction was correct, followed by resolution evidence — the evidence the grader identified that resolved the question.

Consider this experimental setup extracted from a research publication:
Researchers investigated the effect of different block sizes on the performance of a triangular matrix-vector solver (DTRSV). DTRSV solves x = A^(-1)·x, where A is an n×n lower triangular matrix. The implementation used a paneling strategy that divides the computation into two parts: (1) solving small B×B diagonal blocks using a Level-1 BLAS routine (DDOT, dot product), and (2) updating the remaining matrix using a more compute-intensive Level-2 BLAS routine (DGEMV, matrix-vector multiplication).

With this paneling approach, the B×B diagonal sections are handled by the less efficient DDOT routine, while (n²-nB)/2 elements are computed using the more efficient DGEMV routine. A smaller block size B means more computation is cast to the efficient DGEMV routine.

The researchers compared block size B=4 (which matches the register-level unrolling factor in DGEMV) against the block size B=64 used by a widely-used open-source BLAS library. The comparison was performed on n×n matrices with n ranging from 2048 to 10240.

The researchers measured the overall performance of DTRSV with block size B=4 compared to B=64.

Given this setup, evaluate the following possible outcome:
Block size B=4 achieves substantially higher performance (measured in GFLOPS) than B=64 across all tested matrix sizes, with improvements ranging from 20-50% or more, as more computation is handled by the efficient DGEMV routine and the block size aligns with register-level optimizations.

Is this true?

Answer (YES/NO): NO